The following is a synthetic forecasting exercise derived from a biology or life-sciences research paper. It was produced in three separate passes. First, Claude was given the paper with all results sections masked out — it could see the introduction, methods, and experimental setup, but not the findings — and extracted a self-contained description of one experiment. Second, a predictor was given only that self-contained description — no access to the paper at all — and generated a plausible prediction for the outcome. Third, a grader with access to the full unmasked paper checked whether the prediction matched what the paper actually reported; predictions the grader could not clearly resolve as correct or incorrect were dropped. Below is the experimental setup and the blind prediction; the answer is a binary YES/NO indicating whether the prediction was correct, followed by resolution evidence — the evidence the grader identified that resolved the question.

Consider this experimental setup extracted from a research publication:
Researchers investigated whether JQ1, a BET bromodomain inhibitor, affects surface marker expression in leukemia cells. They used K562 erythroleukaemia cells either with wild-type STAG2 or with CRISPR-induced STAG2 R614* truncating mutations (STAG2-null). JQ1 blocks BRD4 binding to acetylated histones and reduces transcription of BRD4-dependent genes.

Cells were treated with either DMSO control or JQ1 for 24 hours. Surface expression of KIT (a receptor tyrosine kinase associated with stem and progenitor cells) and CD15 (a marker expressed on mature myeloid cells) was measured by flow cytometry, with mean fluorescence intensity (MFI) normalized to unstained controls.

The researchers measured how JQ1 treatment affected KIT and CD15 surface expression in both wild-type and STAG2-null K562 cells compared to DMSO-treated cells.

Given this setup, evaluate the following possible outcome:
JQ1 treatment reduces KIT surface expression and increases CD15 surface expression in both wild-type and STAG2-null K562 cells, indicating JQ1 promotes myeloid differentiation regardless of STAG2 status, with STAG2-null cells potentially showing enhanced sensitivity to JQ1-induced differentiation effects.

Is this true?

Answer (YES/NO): NO